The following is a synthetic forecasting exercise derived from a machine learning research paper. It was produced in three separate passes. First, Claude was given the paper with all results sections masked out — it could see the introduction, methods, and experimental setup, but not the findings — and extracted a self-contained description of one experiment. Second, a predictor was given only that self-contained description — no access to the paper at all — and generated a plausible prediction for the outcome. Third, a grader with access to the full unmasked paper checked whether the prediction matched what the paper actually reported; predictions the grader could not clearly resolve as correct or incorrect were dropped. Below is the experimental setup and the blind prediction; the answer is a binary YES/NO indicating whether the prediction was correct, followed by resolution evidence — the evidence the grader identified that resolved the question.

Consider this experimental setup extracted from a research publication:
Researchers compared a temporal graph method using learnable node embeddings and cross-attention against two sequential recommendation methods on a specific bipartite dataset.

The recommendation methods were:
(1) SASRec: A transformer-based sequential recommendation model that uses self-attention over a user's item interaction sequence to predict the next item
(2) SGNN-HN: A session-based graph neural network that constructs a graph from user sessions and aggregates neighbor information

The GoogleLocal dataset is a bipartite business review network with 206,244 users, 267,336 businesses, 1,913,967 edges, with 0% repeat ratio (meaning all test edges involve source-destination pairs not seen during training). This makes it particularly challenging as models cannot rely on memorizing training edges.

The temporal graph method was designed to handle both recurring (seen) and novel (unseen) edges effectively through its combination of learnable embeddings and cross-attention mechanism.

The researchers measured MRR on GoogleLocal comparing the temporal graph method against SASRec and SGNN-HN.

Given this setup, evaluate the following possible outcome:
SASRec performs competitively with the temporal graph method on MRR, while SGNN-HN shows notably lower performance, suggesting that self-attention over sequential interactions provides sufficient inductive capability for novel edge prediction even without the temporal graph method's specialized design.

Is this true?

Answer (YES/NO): NO